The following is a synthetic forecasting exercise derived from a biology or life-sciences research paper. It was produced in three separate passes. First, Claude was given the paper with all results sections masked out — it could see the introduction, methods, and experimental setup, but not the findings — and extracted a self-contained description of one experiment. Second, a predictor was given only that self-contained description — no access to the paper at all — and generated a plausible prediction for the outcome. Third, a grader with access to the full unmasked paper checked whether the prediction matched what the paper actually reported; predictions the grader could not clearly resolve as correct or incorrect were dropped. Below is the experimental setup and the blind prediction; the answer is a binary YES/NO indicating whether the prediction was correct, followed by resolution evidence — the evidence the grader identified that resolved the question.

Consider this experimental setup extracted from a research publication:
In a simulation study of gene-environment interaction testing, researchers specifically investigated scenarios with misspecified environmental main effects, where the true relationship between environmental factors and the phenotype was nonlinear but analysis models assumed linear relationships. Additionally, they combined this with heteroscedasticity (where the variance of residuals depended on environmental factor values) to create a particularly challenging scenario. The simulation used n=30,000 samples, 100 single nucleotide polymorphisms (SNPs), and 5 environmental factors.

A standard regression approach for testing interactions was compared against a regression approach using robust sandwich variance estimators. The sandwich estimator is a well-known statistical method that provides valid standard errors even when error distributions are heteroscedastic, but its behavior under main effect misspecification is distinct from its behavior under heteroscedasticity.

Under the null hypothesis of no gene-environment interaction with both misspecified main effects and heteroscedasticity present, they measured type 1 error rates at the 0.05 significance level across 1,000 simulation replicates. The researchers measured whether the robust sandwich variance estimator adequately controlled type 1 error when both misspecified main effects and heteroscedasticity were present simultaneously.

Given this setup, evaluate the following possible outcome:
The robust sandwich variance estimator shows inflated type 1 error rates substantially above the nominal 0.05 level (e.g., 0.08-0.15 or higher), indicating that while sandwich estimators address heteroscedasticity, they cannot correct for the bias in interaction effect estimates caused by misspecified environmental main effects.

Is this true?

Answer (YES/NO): NO